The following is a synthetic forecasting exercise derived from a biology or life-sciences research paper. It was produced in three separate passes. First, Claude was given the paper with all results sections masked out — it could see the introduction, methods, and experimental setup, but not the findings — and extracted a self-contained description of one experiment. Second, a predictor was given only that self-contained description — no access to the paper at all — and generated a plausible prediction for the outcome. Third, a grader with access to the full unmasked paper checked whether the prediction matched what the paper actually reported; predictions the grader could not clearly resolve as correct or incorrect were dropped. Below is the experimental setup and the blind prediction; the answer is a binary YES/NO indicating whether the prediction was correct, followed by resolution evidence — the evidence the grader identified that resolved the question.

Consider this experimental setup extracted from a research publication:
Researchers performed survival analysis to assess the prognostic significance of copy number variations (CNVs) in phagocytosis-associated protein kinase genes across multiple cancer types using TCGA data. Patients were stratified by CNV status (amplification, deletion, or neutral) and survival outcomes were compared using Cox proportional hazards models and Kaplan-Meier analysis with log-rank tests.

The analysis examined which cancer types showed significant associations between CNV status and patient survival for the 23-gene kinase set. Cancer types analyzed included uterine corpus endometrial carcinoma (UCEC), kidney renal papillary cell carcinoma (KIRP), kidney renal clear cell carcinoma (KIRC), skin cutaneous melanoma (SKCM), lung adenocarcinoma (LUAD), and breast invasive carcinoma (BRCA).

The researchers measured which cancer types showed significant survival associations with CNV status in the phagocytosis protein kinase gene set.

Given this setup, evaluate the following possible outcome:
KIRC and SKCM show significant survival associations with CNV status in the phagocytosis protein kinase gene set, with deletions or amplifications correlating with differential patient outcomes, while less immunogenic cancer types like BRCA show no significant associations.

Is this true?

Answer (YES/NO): NO